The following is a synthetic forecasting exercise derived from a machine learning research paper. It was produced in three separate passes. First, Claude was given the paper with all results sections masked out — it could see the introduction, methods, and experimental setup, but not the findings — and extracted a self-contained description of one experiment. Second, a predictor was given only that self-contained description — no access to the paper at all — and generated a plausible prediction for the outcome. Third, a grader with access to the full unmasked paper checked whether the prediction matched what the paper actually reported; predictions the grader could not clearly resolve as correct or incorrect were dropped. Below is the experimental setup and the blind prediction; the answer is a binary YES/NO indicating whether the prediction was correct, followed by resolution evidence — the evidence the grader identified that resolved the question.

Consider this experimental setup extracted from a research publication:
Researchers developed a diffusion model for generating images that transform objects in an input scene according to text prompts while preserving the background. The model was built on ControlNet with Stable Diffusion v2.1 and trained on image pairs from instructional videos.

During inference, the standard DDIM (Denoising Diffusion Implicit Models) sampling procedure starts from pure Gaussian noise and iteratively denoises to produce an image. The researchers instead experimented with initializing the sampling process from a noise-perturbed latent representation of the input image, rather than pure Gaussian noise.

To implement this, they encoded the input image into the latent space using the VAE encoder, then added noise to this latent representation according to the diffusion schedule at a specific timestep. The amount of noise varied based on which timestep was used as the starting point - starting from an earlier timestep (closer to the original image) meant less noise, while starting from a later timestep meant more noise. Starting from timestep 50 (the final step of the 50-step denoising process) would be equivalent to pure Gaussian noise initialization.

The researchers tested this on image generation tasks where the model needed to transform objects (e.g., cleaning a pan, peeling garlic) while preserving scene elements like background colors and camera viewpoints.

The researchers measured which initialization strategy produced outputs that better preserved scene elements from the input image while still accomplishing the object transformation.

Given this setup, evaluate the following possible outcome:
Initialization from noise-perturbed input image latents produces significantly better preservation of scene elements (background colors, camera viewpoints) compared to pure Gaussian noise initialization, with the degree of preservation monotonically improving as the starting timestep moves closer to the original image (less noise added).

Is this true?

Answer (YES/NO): YES